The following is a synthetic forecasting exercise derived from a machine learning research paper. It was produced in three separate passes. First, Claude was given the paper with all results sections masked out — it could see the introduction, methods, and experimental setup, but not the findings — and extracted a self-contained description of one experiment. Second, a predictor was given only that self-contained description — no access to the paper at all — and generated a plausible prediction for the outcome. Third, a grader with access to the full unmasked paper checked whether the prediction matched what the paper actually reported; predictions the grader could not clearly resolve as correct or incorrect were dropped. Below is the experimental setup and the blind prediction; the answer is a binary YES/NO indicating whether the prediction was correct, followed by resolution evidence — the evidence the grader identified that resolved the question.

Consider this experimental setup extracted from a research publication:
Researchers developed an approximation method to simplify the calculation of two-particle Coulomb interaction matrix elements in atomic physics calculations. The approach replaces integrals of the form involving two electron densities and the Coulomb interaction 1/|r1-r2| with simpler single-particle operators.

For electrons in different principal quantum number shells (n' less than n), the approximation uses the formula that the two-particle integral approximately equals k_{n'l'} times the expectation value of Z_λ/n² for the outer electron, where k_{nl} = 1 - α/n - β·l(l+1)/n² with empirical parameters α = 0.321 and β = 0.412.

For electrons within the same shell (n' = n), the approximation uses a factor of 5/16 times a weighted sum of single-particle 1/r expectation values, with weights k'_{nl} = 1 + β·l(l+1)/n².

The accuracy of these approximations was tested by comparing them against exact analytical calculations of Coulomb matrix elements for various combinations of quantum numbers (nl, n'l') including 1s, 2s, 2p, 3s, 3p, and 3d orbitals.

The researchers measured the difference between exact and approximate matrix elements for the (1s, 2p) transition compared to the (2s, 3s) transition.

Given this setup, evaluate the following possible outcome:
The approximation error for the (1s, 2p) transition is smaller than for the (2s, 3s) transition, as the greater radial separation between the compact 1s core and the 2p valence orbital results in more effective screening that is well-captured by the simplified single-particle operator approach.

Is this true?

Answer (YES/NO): NO